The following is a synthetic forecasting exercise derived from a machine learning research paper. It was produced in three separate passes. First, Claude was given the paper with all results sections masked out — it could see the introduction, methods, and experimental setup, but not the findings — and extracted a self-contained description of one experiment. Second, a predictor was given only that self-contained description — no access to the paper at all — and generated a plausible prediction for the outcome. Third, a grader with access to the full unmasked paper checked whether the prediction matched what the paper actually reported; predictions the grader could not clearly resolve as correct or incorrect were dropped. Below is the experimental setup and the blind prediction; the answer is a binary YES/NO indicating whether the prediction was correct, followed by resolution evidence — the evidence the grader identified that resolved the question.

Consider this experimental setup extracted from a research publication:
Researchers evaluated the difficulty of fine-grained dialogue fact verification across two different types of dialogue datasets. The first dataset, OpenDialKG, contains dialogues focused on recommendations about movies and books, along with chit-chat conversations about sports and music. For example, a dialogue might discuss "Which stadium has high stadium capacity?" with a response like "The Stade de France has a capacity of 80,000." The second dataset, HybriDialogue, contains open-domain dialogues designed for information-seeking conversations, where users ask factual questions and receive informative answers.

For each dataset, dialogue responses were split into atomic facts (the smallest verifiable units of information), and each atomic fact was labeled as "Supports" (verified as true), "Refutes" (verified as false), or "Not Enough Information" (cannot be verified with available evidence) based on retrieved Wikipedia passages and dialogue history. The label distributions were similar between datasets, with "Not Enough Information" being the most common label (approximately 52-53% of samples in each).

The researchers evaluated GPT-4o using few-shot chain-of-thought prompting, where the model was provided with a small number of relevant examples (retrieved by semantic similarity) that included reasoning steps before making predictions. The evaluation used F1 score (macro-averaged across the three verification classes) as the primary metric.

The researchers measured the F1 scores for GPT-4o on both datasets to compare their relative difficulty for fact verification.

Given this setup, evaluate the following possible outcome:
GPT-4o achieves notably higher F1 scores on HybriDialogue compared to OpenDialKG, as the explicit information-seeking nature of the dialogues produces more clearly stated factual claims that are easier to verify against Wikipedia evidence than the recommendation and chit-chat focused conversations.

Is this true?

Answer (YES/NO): NO